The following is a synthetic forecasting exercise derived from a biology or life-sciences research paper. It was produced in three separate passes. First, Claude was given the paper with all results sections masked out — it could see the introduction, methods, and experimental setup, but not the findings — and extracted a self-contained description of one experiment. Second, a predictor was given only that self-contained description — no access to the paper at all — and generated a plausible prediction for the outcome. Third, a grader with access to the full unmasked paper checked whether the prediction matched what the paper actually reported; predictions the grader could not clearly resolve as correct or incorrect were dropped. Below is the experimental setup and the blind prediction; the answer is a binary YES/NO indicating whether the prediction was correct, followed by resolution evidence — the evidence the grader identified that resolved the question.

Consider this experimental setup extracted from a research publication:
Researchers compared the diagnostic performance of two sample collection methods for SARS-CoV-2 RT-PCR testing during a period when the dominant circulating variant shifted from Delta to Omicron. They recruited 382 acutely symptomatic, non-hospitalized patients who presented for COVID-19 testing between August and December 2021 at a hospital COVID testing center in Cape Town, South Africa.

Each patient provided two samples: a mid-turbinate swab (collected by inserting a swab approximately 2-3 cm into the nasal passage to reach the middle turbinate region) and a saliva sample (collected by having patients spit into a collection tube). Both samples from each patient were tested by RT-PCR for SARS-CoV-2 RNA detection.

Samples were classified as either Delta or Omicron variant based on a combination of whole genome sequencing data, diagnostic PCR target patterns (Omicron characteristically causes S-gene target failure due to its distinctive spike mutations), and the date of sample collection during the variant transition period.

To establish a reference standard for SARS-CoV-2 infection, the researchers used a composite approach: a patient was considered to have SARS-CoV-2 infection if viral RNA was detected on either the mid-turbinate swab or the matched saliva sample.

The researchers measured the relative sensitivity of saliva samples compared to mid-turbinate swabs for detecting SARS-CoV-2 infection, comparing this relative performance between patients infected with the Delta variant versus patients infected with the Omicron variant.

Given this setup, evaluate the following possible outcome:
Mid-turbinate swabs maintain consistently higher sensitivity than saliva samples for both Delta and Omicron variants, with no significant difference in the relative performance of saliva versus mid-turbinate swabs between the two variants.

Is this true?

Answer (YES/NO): NO